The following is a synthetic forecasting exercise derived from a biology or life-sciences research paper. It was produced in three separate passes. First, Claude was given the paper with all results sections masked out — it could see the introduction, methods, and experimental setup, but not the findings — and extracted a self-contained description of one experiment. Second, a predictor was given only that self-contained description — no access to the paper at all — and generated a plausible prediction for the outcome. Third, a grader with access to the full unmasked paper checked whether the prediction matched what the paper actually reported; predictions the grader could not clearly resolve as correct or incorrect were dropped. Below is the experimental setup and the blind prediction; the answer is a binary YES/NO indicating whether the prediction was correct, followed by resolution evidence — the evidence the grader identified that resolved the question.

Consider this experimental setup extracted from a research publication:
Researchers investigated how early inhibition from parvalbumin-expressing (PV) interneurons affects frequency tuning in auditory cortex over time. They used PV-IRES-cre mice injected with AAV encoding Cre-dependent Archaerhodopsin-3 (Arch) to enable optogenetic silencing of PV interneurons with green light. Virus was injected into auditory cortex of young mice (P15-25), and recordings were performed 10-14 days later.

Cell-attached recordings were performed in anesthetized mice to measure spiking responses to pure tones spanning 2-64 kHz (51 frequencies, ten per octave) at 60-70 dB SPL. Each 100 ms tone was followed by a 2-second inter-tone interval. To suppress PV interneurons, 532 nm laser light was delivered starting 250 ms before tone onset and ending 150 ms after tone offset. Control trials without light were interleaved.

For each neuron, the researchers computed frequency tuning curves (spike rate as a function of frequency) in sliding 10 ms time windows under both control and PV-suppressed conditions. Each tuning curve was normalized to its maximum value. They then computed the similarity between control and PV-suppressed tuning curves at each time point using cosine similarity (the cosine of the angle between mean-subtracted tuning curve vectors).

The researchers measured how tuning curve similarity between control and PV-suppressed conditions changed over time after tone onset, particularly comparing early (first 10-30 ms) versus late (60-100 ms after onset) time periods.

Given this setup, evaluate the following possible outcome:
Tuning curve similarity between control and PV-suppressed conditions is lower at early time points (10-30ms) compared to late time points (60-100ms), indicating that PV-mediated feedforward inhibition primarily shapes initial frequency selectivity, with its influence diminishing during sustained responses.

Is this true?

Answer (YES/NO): NO